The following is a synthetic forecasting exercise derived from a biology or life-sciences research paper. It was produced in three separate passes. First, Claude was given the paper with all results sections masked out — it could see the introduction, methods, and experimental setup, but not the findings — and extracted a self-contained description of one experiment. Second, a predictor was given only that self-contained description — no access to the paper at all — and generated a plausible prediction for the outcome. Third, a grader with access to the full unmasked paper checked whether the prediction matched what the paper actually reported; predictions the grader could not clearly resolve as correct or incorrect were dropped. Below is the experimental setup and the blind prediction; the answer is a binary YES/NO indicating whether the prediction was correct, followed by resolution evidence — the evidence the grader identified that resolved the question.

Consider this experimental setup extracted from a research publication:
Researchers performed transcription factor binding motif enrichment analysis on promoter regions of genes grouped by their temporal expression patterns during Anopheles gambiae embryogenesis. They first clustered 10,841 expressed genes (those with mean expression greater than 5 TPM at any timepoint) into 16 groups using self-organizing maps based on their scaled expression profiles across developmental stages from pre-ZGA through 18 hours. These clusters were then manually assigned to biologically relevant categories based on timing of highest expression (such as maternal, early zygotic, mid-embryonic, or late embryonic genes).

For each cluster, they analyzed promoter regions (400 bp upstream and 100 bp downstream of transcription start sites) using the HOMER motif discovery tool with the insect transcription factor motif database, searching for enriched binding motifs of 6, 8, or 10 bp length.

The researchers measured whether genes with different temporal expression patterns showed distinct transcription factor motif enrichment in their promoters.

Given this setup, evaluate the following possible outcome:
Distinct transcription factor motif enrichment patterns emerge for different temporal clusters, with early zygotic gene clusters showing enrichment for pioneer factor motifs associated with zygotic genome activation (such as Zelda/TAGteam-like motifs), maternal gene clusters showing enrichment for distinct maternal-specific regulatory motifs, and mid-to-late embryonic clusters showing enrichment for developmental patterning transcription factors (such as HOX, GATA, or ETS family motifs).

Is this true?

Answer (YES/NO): NO